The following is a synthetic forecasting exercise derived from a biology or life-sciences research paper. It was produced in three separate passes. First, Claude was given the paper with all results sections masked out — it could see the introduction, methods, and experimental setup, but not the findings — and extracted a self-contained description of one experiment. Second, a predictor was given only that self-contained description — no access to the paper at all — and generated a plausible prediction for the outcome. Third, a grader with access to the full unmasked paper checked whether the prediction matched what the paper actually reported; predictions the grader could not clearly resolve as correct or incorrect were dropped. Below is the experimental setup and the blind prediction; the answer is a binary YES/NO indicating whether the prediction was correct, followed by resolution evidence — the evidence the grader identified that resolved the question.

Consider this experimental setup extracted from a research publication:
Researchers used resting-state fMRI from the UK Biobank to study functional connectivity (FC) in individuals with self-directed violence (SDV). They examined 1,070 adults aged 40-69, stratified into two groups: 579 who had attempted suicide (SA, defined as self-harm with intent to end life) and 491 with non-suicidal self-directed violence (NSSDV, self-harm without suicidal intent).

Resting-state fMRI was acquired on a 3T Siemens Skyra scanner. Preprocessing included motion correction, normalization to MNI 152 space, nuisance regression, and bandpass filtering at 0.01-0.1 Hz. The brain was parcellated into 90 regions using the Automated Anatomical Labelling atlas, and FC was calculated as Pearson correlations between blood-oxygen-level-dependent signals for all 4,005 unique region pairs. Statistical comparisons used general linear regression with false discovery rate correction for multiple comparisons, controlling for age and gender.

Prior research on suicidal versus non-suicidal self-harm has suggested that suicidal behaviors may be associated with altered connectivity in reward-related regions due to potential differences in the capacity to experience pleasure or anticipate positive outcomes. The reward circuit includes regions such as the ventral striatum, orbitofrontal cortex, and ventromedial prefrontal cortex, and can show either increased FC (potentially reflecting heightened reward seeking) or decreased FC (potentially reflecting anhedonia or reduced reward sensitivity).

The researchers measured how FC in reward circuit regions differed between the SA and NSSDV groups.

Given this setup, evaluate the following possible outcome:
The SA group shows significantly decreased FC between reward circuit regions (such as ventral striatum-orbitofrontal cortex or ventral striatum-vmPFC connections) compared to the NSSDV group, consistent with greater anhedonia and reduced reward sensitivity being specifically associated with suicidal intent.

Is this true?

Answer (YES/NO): NO